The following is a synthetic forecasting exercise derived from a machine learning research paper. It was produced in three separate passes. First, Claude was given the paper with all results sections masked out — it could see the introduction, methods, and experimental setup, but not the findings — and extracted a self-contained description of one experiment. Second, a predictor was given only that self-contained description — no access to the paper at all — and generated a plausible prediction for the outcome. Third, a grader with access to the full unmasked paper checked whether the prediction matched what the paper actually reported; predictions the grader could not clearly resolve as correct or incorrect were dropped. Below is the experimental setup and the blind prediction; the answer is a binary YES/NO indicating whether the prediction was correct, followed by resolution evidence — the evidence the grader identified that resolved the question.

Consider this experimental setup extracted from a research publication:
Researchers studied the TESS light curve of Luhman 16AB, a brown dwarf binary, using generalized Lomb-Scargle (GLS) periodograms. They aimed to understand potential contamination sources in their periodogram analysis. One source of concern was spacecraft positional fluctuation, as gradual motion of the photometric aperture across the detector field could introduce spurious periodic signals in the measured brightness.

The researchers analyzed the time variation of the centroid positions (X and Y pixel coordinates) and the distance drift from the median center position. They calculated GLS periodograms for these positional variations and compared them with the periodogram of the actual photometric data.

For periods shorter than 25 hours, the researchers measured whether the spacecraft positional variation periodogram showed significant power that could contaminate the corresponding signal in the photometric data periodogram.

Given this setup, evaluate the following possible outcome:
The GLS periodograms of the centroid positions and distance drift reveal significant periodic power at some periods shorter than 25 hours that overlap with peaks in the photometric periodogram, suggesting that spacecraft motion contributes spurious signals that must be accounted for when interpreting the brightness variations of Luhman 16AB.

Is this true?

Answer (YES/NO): NO